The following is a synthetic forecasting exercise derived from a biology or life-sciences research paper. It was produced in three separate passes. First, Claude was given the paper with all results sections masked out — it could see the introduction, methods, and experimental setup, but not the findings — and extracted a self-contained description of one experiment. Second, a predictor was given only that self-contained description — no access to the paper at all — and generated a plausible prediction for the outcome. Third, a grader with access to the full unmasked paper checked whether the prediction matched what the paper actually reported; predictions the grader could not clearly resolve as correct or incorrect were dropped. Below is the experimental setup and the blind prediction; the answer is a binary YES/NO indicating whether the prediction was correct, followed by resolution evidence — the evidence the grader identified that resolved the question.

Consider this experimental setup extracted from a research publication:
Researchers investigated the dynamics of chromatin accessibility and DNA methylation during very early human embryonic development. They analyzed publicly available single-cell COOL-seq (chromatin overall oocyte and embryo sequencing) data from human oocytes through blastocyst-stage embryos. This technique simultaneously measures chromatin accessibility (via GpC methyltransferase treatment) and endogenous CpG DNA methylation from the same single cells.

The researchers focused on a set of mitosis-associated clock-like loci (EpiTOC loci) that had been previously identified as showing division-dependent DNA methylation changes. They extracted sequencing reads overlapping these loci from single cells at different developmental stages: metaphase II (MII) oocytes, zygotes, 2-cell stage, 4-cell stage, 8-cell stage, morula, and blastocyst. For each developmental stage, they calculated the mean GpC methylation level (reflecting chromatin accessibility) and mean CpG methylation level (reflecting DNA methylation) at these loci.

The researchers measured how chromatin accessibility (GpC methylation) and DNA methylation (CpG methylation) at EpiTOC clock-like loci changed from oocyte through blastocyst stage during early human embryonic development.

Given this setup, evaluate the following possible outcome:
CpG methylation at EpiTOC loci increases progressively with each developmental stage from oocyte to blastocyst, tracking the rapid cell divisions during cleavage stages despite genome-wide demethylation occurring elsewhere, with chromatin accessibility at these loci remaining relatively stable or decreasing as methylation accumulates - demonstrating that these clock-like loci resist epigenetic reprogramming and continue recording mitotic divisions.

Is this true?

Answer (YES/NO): NO